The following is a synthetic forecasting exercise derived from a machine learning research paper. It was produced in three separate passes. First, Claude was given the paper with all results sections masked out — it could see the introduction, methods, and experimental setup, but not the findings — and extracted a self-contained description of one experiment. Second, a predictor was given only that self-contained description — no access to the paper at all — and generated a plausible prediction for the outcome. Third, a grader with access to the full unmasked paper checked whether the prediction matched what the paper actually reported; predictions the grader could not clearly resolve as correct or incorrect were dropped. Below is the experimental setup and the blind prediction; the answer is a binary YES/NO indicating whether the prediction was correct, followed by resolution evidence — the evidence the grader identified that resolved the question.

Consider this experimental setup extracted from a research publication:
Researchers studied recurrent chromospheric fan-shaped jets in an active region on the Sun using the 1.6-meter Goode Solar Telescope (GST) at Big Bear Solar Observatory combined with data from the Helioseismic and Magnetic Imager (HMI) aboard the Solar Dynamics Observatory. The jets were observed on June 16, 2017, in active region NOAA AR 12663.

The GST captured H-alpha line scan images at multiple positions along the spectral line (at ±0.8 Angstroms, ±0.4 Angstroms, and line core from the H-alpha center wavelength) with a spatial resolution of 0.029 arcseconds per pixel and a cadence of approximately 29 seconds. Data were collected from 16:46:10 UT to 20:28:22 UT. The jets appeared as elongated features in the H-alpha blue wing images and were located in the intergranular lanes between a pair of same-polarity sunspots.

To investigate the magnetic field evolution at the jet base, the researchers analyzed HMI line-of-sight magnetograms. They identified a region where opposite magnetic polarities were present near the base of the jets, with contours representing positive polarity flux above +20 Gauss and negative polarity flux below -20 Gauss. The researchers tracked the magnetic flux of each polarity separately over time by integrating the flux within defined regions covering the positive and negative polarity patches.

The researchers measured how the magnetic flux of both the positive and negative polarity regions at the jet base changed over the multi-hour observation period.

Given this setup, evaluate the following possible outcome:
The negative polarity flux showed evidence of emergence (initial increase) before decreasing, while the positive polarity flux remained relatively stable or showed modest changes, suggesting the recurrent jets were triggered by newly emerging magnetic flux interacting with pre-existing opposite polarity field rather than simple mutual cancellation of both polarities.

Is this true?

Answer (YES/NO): NO